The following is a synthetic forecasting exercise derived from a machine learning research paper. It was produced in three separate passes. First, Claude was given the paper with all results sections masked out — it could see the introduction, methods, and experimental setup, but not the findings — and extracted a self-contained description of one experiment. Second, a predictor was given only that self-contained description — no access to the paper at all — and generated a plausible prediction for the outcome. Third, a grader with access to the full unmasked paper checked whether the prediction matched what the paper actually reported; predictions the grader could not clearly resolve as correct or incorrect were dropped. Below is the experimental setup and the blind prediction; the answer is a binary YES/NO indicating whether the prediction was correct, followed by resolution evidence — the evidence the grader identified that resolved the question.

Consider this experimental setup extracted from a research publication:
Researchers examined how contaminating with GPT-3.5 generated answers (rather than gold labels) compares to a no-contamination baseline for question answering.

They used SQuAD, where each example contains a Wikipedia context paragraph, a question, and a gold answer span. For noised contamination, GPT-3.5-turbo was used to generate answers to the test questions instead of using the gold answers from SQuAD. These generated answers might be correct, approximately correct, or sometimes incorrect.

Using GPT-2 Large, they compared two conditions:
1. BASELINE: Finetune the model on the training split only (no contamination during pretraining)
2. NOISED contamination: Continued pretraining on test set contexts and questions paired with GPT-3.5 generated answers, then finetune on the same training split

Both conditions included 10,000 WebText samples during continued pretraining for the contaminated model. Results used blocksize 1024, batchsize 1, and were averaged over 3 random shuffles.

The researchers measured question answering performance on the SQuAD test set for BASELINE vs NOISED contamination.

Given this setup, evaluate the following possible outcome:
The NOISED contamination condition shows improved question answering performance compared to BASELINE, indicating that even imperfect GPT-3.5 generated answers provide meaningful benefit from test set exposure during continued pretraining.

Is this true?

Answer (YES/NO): YES